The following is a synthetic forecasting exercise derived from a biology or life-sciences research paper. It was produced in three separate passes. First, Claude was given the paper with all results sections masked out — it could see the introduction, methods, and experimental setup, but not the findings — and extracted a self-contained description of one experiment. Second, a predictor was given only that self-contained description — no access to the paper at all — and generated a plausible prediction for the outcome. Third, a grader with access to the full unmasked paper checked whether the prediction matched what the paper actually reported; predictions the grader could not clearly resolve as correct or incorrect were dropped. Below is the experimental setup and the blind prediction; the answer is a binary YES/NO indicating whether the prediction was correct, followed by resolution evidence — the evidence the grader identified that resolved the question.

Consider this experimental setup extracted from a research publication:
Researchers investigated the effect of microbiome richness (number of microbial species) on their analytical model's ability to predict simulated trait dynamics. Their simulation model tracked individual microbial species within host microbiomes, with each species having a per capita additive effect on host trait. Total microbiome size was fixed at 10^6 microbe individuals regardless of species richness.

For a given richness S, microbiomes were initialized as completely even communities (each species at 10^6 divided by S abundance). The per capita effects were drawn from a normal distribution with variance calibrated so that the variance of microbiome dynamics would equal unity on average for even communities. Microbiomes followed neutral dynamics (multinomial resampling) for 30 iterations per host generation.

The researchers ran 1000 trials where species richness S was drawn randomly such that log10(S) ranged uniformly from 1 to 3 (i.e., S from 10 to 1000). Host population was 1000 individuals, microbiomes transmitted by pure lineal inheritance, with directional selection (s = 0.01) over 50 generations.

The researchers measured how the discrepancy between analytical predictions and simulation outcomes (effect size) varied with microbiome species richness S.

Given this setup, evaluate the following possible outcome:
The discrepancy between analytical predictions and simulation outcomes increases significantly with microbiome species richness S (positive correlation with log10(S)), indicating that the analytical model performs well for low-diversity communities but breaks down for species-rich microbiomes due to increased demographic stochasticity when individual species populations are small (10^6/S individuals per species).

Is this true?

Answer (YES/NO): NO